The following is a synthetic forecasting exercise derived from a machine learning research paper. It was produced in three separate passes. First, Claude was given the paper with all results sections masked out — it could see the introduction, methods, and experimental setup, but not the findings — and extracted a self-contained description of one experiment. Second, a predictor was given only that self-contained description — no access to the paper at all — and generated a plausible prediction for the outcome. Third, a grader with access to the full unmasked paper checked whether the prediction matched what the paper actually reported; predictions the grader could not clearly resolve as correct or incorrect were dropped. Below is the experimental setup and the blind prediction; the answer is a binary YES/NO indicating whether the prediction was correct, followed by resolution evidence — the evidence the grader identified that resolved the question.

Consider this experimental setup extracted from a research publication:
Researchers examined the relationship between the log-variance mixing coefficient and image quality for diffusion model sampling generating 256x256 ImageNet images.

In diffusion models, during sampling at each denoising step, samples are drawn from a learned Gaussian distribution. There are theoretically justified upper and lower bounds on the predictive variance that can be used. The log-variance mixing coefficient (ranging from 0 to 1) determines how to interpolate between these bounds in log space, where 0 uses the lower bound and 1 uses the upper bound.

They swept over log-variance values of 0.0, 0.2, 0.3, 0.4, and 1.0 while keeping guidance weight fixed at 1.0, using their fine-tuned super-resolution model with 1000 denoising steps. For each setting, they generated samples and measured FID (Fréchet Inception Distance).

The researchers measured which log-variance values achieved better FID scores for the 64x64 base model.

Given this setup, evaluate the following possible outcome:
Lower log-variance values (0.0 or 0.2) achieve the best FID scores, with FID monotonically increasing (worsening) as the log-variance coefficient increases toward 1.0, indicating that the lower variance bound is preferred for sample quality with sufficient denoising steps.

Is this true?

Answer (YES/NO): NO